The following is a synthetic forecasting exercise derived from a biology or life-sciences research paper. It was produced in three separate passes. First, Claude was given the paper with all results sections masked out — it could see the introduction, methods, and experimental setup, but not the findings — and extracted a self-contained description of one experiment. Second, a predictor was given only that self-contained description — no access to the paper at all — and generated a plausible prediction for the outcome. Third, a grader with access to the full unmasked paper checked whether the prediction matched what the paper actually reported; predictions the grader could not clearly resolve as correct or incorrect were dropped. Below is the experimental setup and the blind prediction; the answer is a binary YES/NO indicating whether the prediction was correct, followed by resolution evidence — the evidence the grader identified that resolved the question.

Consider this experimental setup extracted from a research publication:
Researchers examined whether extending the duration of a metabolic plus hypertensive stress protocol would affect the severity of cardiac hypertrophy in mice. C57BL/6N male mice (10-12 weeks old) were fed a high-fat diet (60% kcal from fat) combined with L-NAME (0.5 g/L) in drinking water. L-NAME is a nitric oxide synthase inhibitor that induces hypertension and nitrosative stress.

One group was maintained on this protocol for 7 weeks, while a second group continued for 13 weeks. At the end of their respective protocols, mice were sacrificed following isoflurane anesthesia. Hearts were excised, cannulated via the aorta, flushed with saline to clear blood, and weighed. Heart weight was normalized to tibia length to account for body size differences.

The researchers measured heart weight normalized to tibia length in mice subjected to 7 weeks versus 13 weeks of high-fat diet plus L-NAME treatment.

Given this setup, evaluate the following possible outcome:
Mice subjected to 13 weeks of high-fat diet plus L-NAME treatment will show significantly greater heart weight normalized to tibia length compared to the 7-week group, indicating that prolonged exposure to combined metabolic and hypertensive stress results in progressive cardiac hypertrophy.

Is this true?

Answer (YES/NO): NO